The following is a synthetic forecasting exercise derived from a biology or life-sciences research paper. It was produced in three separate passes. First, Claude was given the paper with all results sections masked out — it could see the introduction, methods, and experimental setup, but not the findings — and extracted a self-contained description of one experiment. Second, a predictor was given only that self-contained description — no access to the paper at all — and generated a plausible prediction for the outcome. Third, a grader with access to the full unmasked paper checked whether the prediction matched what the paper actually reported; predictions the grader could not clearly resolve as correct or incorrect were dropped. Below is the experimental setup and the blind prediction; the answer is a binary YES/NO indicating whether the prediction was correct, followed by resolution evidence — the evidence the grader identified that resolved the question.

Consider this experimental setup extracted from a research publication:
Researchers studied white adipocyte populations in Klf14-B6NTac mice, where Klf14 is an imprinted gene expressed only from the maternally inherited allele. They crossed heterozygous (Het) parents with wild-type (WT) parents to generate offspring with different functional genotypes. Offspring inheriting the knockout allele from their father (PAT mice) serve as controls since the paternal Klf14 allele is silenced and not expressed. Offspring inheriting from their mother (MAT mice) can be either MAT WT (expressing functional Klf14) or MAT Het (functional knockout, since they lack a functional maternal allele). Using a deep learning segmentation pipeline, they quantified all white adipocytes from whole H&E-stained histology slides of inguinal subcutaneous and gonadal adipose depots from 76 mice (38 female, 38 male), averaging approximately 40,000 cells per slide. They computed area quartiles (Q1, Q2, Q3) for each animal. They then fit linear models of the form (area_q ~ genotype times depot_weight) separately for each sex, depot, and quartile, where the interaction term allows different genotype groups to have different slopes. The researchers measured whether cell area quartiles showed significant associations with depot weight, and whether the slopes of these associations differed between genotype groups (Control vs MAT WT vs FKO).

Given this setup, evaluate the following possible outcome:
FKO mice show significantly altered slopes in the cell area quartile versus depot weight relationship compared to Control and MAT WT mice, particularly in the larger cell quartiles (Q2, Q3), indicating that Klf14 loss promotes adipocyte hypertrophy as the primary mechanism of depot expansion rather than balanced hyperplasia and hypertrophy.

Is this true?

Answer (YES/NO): NO